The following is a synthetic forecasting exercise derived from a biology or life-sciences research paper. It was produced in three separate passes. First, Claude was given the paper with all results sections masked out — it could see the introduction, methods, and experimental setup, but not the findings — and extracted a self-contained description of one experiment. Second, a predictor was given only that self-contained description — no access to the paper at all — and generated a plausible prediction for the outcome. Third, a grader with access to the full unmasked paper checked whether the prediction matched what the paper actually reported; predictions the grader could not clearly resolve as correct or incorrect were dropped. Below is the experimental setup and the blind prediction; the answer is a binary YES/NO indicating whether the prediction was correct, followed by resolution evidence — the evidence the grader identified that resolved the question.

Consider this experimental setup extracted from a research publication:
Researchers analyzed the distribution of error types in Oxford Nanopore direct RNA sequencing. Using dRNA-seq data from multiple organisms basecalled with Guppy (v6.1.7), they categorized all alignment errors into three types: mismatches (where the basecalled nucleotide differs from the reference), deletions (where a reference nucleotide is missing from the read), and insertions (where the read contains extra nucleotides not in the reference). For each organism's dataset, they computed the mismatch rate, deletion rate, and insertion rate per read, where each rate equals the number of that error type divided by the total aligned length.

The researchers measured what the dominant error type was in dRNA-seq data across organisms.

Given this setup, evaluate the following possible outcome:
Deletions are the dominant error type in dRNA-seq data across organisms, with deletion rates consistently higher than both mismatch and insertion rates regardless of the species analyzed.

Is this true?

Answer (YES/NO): YES